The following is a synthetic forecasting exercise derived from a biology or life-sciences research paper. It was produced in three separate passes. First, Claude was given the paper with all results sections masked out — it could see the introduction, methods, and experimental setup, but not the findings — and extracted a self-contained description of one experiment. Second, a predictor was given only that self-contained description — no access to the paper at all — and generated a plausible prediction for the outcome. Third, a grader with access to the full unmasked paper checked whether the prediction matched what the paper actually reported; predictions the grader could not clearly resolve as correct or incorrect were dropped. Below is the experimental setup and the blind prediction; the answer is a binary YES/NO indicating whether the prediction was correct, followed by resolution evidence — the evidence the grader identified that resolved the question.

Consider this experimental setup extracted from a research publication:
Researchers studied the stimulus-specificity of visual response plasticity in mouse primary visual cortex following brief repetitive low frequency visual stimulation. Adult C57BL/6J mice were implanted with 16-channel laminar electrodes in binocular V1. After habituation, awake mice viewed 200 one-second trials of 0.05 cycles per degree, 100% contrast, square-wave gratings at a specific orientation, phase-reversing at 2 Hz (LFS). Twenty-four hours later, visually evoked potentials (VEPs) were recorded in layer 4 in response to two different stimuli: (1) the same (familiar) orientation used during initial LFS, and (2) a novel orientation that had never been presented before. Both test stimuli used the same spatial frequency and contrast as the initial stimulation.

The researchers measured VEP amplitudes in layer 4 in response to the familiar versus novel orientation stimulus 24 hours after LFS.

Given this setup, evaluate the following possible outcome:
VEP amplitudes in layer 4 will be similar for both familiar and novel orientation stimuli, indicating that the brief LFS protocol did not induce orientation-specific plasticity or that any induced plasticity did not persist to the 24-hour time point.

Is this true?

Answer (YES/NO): NO